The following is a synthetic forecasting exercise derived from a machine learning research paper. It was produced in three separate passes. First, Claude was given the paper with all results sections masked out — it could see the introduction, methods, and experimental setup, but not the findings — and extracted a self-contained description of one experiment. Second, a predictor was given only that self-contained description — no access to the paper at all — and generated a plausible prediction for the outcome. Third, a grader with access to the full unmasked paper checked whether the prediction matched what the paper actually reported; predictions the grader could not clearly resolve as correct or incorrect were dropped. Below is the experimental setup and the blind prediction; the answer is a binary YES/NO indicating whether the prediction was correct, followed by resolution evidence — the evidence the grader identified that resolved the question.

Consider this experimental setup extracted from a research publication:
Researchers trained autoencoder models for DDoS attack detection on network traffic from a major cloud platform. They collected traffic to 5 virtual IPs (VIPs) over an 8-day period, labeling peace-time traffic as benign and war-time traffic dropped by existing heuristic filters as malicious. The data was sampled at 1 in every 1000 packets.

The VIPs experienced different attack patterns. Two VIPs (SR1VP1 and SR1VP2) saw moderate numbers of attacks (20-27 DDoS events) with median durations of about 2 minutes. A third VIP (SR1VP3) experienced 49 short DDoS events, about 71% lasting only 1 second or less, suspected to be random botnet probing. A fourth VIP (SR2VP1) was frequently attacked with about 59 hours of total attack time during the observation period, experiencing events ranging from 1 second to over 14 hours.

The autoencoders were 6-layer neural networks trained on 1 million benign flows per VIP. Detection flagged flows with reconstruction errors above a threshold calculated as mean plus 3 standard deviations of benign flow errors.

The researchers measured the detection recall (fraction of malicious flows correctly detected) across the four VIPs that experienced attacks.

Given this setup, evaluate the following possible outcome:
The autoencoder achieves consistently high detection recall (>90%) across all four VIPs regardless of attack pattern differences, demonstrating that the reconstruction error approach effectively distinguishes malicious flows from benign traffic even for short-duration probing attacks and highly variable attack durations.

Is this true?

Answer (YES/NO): YES